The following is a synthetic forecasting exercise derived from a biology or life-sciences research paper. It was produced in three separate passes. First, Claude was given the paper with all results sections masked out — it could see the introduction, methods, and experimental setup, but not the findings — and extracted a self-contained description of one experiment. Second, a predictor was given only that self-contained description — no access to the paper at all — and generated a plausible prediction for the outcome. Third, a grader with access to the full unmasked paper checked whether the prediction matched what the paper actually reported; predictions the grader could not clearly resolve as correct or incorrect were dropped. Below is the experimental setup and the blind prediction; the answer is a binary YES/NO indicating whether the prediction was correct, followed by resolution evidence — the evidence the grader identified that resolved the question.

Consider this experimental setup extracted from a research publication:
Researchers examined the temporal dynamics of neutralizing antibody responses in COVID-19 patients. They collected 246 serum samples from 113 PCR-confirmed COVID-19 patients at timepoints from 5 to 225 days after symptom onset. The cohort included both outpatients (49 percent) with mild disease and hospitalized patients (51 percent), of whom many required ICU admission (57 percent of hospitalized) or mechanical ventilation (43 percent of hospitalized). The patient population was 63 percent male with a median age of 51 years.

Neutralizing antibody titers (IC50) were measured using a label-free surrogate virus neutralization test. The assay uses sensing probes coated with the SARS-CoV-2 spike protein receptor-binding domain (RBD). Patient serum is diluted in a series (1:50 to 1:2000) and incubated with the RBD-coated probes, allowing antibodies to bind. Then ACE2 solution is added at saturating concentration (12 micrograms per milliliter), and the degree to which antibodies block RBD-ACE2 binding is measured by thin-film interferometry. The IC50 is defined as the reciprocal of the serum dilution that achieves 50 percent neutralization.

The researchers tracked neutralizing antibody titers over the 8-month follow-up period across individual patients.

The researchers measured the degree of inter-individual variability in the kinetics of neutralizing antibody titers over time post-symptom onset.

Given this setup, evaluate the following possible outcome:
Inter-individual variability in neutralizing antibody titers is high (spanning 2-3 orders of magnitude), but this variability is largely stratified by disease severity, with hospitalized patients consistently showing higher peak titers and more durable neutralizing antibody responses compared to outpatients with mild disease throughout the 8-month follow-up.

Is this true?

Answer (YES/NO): NO